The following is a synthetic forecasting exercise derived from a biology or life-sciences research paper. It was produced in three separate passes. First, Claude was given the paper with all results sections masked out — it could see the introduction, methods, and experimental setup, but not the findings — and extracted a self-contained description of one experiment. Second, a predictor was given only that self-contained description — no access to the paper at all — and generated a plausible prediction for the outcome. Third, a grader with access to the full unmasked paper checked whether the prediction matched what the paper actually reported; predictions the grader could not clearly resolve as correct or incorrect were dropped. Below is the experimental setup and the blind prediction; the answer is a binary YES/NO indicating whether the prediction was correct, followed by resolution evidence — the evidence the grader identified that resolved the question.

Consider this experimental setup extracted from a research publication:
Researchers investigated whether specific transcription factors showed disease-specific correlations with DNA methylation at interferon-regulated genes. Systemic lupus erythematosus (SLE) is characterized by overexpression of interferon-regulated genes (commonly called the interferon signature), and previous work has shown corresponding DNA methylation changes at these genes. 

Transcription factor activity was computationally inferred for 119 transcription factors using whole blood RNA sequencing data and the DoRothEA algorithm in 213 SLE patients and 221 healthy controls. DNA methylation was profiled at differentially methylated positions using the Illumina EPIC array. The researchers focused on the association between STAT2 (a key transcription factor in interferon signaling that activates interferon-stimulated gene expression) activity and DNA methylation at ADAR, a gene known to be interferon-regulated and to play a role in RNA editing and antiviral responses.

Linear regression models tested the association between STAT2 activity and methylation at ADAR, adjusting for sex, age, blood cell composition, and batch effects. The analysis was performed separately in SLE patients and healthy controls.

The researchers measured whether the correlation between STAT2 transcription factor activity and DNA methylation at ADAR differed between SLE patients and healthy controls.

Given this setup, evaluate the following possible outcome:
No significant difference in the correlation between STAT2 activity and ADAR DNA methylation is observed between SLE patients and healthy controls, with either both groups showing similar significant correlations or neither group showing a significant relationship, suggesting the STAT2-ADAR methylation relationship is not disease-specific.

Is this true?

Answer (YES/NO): NO